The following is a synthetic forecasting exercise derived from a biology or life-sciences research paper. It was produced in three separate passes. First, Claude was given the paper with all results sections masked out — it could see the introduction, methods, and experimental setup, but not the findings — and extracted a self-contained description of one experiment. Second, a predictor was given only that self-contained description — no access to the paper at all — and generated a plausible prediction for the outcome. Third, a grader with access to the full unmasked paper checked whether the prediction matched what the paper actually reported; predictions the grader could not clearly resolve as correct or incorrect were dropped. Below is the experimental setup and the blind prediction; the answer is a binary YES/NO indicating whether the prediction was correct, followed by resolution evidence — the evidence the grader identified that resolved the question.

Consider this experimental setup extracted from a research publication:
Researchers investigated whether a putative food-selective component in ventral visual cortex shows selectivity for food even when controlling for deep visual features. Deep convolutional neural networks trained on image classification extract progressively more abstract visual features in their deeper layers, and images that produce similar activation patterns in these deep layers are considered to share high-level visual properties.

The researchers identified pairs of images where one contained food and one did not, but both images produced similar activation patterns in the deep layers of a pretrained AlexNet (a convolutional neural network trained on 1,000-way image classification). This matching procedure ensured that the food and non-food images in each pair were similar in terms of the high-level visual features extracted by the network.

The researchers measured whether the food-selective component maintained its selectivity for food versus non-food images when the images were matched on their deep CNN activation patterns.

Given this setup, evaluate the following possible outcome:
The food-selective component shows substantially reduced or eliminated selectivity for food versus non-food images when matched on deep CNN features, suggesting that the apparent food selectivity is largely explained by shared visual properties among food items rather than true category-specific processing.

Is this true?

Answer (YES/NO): NO